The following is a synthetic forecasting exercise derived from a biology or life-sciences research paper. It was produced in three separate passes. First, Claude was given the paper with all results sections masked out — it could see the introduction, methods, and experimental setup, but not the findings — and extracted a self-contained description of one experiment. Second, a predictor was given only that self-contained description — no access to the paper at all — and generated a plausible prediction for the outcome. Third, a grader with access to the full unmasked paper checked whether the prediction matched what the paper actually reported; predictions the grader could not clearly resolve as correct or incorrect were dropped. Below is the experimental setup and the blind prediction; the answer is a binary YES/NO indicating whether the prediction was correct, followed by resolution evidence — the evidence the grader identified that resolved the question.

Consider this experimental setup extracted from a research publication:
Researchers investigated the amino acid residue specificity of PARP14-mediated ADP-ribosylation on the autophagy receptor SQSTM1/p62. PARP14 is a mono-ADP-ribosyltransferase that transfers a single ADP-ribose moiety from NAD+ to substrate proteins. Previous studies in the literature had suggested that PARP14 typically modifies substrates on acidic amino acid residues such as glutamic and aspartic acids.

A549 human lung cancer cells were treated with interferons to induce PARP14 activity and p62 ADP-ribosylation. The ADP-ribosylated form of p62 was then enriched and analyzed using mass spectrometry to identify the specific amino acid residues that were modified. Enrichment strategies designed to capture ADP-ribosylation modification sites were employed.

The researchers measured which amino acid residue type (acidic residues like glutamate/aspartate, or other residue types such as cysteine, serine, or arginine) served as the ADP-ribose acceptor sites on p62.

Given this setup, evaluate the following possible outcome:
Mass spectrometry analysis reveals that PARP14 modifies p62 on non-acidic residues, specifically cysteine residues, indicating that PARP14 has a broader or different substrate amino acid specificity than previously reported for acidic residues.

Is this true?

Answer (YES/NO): YES